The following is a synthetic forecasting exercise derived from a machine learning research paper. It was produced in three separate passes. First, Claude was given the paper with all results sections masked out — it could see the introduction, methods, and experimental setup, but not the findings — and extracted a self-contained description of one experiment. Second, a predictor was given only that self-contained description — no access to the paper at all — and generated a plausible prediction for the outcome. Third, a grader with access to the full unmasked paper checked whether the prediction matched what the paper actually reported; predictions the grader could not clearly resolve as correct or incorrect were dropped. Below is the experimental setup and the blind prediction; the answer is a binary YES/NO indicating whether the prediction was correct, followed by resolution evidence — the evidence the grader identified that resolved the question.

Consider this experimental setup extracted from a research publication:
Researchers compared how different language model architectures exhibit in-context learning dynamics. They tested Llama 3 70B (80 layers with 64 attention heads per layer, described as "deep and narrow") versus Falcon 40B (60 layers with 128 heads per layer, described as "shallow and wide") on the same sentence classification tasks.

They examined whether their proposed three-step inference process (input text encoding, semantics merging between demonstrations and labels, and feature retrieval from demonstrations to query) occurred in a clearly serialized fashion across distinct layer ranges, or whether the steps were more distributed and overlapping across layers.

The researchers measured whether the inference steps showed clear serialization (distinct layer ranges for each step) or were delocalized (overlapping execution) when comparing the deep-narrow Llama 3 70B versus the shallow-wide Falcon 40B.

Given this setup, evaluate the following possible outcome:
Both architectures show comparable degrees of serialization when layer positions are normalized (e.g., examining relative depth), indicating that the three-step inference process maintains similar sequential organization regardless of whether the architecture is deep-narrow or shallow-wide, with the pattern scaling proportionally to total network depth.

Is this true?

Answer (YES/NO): NO